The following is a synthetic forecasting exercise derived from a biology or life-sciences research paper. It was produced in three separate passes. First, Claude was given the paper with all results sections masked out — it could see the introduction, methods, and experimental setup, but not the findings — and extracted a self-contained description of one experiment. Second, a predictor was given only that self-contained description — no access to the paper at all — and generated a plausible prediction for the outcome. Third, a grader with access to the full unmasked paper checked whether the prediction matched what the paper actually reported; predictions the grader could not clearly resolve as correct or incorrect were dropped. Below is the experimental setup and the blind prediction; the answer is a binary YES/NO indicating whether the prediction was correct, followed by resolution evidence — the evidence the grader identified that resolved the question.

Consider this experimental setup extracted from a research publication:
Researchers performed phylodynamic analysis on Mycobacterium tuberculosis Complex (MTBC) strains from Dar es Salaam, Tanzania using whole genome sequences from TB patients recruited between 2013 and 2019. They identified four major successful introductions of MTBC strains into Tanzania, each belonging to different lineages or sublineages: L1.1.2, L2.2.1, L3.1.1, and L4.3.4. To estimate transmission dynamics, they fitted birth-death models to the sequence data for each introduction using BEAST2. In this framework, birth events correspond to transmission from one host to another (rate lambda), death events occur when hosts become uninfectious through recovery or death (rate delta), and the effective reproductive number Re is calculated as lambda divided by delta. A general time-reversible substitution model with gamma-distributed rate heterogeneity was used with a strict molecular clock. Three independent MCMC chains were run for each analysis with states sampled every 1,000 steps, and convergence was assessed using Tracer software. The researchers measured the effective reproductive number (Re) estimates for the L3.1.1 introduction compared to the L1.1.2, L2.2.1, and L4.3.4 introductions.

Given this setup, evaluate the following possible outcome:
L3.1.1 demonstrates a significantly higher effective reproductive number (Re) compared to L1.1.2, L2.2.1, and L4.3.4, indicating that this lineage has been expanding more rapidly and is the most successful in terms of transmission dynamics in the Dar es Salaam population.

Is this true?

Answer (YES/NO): NO